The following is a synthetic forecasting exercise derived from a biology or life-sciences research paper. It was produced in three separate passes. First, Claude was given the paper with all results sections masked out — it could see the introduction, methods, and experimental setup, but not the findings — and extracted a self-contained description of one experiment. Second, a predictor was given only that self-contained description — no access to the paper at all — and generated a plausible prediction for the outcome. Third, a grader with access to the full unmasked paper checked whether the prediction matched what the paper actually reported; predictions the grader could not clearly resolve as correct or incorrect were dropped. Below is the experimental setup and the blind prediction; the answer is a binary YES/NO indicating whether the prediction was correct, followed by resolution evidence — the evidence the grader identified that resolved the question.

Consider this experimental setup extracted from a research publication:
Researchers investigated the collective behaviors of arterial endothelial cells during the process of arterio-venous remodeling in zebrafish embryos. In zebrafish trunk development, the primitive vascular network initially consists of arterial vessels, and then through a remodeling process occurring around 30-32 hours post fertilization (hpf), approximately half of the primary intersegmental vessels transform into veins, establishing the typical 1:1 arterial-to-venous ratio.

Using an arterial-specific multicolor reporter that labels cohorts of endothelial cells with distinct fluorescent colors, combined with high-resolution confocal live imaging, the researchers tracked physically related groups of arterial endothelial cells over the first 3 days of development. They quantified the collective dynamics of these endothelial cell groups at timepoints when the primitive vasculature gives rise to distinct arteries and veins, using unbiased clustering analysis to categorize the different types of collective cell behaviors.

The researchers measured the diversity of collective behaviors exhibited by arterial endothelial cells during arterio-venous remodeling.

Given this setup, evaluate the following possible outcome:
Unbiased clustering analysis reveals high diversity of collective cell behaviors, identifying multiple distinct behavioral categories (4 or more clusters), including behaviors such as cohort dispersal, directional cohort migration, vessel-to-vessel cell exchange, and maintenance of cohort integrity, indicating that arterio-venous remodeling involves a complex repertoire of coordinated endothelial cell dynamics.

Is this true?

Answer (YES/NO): YES